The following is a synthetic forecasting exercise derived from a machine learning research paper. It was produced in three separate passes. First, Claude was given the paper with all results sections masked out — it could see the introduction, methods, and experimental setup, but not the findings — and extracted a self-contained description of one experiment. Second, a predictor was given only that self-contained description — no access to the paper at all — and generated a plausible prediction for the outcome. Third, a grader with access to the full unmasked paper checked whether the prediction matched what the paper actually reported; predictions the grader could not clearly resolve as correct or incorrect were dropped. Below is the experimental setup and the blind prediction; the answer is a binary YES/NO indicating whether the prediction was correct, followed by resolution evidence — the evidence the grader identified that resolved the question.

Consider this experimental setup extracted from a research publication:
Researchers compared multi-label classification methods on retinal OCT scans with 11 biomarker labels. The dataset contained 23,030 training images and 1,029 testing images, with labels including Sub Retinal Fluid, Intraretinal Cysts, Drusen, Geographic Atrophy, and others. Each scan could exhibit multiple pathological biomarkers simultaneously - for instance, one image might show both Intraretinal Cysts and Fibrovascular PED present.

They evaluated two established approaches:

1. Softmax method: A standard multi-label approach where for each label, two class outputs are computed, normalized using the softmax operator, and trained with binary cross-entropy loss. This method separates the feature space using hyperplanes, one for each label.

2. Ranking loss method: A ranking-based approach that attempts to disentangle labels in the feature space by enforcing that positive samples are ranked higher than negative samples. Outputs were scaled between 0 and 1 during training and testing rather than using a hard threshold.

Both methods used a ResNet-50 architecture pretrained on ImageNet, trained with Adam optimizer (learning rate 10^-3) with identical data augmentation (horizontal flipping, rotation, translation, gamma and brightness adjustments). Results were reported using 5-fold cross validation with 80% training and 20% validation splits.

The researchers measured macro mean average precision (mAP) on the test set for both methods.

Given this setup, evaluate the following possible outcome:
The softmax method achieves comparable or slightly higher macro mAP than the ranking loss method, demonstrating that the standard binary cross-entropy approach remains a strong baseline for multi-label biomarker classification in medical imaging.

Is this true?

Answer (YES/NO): NO